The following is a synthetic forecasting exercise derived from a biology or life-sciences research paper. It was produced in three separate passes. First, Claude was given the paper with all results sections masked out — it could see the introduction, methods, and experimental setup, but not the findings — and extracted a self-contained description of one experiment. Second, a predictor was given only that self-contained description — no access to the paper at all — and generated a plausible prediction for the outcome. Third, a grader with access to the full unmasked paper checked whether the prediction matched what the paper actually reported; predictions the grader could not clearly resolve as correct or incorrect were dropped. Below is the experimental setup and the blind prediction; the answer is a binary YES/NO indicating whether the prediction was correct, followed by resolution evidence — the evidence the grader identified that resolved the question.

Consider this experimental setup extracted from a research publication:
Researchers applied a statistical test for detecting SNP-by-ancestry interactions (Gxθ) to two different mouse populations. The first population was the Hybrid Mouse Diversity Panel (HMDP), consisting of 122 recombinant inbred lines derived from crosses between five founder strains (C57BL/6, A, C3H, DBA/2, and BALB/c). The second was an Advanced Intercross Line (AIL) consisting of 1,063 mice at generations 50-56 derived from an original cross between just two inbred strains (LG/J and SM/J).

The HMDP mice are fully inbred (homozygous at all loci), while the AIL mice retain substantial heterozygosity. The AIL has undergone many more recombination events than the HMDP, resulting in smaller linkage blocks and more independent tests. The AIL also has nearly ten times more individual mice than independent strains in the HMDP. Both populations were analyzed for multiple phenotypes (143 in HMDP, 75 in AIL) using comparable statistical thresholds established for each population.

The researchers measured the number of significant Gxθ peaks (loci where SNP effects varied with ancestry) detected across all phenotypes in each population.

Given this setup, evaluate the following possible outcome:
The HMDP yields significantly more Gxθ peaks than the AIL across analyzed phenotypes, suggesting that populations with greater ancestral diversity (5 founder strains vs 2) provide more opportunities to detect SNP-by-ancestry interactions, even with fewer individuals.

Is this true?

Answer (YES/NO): YES